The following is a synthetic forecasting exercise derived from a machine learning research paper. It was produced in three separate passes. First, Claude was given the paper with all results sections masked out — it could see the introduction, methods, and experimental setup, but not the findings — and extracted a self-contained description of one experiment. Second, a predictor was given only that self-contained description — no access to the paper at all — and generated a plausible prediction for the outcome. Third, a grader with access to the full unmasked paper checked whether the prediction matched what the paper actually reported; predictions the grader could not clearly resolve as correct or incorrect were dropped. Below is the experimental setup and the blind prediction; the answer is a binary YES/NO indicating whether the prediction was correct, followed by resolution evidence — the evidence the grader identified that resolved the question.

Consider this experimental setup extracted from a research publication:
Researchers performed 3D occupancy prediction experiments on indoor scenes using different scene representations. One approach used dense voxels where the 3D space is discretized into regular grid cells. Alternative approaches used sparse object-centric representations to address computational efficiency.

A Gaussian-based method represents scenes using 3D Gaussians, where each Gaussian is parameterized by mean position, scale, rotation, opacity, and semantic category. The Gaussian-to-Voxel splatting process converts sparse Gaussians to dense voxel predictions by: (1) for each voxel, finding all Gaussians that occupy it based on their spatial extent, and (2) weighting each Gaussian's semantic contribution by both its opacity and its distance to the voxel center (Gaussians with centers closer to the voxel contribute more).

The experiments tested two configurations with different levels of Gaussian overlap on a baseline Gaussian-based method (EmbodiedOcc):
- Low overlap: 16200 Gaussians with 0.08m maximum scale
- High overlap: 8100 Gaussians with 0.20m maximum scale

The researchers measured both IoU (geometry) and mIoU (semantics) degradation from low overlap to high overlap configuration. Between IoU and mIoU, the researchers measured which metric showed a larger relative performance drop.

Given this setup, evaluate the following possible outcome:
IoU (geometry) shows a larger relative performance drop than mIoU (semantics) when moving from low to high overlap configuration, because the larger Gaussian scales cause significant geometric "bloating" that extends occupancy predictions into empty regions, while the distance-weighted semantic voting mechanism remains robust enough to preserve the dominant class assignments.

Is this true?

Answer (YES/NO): NO